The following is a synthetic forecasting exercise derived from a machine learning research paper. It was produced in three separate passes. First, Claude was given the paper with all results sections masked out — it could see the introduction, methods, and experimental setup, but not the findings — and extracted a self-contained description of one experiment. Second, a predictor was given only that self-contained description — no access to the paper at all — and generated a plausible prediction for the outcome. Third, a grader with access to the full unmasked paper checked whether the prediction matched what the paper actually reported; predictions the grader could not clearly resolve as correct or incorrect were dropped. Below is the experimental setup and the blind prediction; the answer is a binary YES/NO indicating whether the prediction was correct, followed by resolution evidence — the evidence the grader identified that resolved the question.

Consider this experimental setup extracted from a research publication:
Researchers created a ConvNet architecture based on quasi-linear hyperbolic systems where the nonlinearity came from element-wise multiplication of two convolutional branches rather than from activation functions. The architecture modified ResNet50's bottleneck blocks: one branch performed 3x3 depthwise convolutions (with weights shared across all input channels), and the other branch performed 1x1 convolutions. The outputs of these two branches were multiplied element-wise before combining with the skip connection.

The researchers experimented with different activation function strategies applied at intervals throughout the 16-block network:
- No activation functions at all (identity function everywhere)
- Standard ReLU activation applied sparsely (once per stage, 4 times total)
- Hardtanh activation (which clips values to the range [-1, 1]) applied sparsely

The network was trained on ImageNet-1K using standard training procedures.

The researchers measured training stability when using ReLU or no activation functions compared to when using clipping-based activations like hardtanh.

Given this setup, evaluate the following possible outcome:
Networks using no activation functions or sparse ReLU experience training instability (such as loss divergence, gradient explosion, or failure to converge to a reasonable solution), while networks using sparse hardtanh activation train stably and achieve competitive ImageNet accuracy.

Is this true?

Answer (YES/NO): YES